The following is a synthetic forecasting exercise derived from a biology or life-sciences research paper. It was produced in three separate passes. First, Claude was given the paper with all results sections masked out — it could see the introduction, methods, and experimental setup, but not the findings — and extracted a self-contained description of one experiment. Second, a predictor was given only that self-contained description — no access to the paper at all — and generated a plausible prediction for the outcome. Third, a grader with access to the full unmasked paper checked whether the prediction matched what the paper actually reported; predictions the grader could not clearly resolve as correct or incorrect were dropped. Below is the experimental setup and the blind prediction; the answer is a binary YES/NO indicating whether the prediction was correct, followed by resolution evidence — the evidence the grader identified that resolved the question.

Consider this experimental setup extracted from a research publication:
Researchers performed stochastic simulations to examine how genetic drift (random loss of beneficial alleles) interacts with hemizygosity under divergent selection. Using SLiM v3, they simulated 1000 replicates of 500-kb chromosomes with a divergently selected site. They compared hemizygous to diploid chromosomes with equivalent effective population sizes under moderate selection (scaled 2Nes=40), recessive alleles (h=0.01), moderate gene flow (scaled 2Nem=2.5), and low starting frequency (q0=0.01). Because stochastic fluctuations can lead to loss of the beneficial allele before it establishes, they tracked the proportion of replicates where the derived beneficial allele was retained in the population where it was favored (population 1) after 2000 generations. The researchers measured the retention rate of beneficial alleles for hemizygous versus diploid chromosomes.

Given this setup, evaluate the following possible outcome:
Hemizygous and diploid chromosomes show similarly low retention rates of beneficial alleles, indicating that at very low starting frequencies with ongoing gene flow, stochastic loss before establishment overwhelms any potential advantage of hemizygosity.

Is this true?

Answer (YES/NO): NO